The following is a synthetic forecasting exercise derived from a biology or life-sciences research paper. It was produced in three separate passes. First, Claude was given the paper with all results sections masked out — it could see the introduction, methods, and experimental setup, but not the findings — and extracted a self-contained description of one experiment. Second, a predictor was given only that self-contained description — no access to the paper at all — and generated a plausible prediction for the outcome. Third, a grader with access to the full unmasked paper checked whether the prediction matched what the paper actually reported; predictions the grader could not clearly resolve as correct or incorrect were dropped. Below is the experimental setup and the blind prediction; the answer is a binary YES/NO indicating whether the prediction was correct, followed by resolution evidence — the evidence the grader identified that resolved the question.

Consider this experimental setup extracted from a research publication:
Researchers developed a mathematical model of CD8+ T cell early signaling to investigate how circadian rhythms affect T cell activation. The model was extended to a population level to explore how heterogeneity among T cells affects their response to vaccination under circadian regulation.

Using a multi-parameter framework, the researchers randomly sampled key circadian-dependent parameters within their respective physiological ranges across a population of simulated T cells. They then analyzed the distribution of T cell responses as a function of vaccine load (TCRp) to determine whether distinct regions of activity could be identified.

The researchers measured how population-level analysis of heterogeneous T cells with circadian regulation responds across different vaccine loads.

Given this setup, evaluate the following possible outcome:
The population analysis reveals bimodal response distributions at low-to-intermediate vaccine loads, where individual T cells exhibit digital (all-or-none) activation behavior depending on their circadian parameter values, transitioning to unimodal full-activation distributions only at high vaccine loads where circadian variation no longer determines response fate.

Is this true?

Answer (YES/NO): NO